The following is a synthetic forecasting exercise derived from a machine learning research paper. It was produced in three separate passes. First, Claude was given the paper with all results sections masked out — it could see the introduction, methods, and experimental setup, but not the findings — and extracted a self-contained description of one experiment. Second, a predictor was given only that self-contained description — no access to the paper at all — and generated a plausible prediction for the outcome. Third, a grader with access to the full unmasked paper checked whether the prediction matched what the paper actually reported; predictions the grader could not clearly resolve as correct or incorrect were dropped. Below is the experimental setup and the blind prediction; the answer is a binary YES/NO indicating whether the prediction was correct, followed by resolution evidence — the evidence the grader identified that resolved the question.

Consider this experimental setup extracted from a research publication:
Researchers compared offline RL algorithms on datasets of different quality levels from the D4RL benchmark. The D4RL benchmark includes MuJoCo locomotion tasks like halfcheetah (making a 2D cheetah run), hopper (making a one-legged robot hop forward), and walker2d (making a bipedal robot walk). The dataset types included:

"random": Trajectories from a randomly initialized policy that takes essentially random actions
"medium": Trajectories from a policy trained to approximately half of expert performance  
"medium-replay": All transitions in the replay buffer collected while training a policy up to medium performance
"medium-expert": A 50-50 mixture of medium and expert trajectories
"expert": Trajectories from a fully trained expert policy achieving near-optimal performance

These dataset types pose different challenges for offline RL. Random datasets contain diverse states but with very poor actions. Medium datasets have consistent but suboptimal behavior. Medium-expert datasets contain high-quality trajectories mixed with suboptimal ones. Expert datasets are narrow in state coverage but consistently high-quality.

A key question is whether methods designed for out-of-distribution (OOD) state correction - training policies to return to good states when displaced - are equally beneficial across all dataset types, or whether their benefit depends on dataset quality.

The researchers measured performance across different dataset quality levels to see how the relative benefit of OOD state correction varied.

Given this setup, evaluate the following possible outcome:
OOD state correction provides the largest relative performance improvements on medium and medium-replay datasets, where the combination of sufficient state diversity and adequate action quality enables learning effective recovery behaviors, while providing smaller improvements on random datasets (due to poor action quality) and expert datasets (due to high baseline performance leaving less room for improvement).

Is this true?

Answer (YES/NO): NO